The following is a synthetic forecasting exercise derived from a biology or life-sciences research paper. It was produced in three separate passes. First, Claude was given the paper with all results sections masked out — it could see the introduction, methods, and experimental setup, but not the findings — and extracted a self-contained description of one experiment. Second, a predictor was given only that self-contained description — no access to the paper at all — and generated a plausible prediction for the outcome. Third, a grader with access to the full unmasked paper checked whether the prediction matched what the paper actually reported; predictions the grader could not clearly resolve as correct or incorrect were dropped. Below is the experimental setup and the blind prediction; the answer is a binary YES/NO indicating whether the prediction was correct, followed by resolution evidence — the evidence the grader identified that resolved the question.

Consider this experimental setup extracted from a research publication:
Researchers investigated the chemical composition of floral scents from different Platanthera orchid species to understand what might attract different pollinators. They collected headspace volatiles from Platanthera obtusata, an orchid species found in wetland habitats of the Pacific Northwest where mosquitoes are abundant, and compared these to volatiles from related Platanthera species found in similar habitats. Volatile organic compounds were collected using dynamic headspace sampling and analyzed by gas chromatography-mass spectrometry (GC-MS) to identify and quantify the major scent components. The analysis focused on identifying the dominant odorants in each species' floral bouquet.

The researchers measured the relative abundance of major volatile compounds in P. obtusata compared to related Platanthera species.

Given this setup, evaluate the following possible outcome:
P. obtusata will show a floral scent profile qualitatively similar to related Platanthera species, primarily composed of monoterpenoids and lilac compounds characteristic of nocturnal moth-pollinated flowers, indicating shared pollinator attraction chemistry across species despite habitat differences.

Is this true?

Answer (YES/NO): NO